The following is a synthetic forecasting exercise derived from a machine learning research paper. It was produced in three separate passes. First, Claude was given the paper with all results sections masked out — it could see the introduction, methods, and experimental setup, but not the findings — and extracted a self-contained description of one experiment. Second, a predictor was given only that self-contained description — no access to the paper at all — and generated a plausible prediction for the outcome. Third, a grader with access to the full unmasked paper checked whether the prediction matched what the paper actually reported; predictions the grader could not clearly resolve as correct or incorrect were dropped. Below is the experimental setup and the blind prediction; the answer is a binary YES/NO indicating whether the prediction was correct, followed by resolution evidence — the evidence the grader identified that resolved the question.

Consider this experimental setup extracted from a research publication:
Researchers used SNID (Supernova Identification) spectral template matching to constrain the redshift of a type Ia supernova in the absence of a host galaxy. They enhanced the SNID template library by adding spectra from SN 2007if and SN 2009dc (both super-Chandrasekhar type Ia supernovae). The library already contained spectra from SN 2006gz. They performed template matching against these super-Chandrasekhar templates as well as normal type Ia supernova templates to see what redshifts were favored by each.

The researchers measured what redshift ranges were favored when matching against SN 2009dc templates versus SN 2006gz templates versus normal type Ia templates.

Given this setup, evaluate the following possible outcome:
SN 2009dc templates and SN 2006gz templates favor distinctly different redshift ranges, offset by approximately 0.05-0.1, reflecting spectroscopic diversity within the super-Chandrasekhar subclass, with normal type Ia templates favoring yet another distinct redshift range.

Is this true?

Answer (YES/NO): NO